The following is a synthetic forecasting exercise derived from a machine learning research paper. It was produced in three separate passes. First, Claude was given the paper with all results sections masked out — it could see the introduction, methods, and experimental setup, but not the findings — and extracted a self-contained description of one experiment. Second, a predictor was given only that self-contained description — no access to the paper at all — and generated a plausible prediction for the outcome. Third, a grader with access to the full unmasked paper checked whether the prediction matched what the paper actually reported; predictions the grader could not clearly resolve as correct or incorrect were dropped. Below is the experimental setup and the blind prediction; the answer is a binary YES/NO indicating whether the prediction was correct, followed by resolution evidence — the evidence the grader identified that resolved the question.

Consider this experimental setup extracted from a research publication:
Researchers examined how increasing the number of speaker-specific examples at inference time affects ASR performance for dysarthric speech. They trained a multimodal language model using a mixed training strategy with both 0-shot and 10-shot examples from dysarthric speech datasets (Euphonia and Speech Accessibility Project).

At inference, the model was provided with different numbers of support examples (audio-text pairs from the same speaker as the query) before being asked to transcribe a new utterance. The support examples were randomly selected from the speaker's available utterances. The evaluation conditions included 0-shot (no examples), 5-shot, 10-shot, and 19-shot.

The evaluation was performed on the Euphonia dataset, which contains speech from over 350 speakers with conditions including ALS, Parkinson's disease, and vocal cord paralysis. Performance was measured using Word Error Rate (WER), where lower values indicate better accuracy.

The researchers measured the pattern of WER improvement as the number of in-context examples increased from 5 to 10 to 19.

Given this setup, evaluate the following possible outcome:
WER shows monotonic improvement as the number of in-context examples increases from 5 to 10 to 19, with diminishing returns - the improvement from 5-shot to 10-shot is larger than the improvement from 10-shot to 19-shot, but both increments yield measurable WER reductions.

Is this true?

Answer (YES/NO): YES